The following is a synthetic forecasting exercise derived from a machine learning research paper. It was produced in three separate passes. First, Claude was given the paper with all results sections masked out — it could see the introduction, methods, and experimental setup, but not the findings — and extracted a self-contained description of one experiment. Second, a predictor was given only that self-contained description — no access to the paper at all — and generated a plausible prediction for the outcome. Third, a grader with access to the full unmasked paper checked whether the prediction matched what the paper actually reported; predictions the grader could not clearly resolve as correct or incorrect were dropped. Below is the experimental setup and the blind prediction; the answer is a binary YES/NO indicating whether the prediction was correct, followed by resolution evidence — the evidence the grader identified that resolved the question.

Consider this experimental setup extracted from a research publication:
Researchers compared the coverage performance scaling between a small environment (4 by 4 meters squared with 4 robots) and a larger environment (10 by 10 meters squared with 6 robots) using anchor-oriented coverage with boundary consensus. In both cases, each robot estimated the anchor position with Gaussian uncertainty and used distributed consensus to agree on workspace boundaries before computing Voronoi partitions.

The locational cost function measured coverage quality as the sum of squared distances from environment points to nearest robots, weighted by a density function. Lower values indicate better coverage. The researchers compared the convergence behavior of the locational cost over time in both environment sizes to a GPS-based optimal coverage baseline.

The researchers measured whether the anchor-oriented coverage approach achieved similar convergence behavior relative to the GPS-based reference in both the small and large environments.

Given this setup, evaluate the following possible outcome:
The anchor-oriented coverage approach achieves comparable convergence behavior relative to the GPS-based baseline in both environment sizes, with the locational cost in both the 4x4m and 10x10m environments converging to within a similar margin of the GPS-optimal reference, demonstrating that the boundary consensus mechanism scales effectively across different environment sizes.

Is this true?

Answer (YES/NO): YES